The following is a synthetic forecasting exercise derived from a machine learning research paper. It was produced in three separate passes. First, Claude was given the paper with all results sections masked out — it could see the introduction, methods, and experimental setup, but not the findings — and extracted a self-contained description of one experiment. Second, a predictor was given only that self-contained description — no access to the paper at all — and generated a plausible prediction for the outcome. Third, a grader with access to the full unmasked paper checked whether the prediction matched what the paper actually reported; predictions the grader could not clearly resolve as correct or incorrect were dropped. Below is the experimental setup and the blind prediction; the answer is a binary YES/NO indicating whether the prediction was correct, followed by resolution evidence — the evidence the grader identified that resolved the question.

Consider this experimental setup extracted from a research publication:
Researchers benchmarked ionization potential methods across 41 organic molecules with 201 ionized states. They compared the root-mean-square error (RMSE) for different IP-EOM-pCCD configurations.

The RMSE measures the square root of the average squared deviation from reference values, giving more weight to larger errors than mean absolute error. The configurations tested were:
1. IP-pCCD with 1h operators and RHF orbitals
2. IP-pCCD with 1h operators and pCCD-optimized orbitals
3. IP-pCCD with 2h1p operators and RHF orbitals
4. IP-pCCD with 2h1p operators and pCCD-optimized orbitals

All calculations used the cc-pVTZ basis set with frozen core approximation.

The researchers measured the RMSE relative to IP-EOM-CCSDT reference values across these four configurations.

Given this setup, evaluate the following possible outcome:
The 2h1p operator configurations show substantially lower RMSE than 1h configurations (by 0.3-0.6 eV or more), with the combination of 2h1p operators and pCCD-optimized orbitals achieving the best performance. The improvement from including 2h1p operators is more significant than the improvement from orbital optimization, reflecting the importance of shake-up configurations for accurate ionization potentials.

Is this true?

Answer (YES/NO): NO